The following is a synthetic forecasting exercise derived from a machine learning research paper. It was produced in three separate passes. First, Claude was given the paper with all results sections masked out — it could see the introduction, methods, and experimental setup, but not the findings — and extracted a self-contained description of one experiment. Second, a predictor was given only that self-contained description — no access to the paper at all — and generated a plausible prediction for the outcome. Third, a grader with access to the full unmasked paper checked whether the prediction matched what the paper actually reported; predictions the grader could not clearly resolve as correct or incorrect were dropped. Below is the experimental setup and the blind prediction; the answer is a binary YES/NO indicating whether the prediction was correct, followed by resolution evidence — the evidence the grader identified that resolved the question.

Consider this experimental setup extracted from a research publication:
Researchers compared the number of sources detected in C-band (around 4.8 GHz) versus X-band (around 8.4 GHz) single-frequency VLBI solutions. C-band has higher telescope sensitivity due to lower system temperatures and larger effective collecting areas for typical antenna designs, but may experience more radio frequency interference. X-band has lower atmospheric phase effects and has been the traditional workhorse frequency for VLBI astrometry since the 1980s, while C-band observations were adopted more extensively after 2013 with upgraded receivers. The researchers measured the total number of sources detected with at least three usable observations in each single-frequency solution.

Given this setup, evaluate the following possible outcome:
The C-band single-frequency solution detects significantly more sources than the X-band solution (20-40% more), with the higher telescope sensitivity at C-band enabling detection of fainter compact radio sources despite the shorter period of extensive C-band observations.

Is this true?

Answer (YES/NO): NO